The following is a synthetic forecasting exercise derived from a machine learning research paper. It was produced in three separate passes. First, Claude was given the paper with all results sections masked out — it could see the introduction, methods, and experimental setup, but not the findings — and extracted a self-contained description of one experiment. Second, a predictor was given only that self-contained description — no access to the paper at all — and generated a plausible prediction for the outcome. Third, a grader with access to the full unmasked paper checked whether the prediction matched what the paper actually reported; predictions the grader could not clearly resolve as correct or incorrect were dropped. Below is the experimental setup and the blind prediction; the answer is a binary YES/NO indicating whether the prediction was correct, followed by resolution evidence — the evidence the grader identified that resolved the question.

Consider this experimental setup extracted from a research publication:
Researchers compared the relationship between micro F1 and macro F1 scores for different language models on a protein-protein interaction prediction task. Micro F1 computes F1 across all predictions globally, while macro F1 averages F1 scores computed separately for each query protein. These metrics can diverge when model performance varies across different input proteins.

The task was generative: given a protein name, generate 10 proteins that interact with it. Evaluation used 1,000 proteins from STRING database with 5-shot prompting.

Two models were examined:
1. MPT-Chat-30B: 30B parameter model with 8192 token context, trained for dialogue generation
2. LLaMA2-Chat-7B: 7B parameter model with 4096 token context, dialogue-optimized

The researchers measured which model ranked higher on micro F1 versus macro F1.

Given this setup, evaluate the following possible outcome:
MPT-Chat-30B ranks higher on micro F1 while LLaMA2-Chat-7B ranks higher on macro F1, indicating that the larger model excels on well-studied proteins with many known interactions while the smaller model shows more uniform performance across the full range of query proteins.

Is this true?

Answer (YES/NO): YES